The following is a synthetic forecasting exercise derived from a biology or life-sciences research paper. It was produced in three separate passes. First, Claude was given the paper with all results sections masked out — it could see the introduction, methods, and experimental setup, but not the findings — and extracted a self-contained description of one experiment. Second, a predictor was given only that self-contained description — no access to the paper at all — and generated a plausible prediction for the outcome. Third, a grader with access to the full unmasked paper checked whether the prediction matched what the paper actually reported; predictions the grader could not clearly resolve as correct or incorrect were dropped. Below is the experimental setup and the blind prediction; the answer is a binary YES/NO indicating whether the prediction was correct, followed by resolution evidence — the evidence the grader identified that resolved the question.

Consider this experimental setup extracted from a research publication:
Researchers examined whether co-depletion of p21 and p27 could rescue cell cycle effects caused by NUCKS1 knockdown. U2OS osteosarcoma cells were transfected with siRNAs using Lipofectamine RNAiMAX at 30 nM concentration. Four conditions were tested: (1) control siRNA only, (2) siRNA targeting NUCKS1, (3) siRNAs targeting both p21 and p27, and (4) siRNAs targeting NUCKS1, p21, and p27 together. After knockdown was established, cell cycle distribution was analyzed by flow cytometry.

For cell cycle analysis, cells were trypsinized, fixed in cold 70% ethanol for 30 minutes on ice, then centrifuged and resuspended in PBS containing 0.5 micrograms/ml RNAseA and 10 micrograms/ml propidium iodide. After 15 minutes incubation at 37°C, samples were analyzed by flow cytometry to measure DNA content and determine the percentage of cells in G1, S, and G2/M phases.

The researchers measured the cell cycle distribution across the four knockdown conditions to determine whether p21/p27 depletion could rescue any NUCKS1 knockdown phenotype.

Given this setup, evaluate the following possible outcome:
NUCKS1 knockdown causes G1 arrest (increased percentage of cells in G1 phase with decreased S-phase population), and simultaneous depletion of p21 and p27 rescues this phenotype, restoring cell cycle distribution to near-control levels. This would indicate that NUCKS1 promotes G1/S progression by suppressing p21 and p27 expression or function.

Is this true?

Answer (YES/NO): YES